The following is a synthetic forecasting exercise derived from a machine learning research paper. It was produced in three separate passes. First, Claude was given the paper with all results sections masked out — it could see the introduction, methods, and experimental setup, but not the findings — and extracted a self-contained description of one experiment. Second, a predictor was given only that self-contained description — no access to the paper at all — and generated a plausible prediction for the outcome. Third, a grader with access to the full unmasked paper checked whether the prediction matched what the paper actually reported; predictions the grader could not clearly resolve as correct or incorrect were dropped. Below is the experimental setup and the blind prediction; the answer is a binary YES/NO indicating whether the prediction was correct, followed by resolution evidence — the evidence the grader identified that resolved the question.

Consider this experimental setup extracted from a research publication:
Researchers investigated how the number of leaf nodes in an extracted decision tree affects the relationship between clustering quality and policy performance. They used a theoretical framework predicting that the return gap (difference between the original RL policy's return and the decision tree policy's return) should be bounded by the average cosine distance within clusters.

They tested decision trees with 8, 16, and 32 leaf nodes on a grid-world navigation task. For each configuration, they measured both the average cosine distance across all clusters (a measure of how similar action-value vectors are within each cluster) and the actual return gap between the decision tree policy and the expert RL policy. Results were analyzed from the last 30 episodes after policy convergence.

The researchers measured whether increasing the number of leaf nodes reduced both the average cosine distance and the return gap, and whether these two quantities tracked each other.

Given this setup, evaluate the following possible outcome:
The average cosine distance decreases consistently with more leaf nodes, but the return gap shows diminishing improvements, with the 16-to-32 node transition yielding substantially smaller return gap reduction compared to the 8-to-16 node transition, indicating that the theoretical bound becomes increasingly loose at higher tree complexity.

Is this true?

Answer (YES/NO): NO